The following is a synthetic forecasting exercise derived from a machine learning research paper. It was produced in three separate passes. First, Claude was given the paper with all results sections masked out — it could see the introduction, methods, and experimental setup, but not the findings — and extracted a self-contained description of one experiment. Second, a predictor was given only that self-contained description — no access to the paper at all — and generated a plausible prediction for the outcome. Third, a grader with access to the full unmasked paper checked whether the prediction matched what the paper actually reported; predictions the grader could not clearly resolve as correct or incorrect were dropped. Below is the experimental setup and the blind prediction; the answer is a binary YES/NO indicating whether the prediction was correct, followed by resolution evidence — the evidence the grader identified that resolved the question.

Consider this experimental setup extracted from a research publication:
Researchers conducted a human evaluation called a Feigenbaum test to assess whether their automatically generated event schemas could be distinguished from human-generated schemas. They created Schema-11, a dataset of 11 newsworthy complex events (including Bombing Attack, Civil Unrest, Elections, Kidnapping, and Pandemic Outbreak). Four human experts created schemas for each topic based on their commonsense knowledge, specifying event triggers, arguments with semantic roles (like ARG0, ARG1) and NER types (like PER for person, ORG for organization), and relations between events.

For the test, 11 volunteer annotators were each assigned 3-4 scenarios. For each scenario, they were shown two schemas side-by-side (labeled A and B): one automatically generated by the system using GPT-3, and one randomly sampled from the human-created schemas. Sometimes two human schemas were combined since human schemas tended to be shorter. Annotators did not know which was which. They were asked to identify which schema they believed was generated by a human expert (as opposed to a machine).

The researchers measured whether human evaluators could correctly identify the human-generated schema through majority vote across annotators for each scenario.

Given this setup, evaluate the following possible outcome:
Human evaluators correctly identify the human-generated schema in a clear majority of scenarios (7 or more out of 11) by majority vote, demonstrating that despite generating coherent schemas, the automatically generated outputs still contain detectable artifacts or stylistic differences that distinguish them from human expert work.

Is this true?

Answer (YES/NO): YES